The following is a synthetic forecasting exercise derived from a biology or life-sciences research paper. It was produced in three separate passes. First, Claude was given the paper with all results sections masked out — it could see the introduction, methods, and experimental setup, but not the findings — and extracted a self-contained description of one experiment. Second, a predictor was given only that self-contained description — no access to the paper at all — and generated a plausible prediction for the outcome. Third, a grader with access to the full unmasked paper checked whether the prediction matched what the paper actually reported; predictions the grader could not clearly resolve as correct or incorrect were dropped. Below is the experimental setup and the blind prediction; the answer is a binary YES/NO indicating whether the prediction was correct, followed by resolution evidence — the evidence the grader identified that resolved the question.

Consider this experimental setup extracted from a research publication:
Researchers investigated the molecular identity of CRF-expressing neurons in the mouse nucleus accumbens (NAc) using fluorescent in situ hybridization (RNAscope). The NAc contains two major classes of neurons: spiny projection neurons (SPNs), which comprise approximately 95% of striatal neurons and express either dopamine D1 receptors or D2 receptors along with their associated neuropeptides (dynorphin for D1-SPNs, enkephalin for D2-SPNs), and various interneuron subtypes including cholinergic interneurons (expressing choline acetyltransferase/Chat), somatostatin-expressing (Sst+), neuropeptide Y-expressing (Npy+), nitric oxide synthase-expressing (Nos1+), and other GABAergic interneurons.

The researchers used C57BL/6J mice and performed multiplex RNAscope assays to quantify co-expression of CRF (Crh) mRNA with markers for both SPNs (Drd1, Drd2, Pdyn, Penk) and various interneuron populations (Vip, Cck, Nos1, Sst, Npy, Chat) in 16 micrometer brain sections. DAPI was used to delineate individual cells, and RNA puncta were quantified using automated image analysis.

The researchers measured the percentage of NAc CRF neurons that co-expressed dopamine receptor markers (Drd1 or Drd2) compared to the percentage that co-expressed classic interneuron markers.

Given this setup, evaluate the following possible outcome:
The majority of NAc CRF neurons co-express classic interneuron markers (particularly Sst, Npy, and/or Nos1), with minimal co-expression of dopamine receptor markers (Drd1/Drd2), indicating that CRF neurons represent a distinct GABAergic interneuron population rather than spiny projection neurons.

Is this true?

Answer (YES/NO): NO